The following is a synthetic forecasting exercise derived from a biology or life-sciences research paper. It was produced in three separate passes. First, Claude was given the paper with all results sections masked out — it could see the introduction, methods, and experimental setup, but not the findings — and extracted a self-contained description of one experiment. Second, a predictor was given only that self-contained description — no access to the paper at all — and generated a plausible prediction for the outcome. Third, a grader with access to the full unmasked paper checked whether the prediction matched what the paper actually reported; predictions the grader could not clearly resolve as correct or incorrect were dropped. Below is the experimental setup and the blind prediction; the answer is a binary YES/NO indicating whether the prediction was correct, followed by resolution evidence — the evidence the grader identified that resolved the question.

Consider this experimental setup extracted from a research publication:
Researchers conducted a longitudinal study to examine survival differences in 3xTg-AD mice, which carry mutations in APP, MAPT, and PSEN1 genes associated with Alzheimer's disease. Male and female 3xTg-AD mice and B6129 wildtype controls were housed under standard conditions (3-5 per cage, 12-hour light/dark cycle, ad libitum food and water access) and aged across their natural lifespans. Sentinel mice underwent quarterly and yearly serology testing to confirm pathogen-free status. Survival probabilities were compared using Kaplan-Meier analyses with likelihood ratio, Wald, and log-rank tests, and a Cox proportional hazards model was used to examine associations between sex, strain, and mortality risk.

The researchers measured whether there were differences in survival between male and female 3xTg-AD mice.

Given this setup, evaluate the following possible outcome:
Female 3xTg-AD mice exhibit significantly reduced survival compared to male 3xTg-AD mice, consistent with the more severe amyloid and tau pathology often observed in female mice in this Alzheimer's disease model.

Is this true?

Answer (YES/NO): NO